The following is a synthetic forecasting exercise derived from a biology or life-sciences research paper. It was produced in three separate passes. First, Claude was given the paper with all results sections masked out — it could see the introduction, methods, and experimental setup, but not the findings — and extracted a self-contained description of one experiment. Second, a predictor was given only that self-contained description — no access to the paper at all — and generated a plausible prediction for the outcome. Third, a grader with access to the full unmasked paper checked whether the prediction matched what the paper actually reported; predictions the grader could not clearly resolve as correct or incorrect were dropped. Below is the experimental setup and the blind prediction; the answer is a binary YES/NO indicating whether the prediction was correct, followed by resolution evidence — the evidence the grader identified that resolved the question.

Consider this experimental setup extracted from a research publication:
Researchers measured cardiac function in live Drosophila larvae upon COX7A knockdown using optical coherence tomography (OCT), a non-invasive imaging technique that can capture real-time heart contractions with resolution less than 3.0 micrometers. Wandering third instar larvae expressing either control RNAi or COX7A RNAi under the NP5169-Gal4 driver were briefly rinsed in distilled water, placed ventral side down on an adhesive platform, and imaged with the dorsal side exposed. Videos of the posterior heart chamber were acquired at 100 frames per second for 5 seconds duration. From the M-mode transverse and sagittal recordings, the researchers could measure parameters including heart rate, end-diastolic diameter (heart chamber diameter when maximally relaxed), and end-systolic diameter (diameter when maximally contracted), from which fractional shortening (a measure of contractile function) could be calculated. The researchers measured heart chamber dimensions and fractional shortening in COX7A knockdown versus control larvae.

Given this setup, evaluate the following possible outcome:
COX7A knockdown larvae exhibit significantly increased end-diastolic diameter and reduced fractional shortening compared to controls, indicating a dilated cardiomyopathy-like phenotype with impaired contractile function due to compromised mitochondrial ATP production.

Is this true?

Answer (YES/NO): NO